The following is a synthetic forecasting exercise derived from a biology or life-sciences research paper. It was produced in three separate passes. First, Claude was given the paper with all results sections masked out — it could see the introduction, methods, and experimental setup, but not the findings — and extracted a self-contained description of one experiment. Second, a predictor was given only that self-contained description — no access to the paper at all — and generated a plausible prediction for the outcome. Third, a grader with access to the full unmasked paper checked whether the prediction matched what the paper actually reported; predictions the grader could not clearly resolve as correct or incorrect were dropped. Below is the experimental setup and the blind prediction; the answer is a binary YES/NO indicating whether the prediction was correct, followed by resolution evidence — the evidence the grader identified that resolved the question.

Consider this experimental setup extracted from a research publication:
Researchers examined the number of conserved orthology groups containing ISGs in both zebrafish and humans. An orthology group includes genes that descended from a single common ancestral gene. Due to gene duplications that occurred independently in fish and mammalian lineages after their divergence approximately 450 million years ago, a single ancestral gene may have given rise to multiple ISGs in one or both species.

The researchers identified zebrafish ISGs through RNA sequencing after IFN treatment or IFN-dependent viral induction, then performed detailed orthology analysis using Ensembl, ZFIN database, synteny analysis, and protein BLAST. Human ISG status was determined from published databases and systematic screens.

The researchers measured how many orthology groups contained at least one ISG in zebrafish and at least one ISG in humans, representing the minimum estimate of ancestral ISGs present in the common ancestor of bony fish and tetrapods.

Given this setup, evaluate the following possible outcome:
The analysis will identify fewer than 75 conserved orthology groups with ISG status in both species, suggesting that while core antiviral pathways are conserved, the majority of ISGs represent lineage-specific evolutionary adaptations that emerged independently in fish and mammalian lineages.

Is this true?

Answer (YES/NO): YES